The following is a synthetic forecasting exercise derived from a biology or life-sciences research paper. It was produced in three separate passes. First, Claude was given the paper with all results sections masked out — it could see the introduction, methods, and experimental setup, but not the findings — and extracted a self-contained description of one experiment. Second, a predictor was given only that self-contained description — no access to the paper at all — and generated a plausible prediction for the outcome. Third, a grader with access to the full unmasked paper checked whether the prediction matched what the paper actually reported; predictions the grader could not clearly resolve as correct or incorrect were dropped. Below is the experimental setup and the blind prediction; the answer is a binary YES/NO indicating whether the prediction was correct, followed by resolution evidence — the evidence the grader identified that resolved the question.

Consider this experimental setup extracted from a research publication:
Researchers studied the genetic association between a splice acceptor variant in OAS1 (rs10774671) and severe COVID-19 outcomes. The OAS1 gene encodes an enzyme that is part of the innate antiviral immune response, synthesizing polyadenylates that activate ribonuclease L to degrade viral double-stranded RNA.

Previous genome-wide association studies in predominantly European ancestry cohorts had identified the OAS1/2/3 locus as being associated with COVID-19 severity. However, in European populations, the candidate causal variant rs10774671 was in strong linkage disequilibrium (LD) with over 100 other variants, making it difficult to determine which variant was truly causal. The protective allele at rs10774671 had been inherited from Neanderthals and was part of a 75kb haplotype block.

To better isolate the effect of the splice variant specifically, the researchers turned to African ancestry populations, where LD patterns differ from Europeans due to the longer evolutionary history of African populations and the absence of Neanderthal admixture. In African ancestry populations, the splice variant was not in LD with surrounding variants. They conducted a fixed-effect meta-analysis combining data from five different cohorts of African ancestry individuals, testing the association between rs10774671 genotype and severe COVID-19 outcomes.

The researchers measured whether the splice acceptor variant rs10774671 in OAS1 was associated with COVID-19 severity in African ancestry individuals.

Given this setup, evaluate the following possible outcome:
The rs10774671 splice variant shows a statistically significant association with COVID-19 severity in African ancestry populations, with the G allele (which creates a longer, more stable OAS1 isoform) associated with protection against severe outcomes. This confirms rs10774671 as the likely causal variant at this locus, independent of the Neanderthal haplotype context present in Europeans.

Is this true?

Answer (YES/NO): YES